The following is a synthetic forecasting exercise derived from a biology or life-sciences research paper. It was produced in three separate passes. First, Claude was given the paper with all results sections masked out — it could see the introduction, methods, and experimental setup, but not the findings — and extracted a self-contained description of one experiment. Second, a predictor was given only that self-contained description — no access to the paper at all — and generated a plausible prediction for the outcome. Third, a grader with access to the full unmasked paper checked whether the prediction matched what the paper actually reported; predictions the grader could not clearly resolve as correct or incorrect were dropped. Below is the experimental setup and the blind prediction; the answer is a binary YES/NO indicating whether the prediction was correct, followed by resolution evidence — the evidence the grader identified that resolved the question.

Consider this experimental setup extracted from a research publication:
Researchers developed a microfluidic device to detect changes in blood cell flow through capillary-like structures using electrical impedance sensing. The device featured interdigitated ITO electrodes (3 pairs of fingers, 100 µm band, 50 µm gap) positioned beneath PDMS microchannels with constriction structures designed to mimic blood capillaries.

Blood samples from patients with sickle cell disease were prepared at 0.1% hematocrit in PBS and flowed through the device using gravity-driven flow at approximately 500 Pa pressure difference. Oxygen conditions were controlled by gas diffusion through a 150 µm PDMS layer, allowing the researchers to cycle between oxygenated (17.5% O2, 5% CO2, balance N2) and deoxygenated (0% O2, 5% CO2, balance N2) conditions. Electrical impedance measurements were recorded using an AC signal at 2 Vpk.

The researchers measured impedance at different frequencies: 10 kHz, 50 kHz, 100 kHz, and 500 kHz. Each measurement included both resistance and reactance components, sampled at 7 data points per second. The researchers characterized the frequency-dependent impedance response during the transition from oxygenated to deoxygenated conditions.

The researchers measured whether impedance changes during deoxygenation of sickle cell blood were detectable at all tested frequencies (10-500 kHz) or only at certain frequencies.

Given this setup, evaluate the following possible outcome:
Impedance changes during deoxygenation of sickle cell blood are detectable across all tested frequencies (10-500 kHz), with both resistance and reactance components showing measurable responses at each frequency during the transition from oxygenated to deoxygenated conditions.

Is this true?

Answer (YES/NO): YES